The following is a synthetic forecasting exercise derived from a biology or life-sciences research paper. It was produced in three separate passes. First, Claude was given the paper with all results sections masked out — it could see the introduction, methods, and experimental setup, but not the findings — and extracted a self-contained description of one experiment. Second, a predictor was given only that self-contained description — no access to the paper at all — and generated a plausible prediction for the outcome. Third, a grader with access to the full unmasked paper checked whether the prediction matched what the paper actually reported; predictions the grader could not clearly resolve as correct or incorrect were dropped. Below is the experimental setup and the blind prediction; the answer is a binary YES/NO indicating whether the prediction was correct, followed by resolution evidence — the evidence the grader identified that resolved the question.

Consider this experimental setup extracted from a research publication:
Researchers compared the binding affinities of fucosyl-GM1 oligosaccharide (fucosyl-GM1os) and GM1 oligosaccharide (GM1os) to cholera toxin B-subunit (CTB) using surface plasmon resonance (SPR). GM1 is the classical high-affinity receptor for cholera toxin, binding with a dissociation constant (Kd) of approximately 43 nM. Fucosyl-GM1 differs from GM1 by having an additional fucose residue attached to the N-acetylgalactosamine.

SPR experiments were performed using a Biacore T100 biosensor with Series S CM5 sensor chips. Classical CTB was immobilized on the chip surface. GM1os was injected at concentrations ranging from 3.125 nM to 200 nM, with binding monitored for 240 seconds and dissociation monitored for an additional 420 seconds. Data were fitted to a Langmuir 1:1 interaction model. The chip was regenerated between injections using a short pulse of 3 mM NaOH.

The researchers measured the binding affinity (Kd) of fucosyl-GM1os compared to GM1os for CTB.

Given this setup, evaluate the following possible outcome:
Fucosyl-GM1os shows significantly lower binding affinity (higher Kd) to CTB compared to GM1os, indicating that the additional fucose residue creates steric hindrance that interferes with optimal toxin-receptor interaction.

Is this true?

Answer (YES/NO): NO